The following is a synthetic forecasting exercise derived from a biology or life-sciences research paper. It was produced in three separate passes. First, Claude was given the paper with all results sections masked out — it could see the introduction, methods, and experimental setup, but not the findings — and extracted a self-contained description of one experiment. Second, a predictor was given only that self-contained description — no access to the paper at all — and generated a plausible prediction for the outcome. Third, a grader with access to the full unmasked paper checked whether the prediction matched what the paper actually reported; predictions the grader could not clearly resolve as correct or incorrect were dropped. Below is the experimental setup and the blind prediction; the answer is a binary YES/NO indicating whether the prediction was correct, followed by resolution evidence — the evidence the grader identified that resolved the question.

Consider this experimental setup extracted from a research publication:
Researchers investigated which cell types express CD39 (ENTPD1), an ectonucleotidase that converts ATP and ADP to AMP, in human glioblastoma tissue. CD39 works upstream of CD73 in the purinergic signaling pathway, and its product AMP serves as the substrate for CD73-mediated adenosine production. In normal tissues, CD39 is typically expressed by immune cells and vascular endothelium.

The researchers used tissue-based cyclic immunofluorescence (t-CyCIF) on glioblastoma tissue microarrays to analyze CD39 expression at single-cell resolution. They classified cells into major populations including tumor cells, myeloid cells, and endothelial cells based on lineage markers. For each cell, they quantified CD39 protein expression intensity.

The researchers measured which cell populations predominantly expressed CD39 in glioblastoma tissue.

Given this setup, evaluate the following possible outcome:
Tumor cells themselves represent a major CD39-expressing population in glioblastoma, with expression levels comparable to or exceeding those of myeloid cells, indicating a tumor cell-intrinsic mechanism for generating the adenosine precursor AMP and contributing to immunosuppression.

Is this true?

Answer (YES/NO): NO